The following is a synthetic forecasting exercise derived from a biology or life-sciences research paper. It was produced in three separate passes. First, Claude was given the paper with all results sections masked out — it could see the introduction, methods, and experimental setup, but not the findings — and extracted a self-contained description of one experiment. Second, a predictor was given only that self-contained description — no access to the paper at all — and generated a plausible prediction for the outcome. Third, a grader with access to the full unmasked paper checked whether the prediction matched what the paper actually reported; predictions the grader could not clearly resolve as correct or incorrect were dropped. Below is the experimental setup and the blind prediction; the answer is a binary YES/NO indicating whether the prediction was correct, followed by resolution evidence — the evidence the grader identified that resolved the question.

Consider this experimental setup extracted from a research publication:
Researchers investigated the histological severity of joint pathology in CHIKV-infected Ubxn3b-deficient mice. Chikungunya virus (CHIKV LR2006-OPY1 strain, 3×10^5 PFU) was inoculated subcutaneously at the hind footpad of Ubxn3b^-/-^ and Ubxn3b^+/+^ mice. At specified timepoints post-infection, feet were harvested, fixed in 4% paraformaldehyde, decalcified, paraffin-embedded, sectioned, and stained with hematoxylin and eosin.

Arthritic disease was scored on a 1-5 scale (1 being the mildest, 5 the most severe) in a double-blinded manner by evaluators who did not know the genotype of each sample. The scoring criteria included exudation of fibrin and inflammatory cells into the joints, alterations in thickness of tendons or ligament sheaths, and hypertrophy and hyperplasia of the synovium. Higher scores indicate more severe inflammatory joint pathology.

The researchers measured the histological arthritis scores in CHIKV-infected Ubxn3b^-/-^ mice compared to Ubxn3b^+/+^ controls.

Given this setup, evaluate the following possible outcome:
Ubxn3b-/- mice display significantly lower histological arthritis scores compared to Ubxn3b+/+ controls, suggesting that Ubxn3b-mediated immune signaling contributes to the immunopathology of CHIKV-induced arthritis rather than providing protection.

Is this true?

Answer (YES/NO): NO